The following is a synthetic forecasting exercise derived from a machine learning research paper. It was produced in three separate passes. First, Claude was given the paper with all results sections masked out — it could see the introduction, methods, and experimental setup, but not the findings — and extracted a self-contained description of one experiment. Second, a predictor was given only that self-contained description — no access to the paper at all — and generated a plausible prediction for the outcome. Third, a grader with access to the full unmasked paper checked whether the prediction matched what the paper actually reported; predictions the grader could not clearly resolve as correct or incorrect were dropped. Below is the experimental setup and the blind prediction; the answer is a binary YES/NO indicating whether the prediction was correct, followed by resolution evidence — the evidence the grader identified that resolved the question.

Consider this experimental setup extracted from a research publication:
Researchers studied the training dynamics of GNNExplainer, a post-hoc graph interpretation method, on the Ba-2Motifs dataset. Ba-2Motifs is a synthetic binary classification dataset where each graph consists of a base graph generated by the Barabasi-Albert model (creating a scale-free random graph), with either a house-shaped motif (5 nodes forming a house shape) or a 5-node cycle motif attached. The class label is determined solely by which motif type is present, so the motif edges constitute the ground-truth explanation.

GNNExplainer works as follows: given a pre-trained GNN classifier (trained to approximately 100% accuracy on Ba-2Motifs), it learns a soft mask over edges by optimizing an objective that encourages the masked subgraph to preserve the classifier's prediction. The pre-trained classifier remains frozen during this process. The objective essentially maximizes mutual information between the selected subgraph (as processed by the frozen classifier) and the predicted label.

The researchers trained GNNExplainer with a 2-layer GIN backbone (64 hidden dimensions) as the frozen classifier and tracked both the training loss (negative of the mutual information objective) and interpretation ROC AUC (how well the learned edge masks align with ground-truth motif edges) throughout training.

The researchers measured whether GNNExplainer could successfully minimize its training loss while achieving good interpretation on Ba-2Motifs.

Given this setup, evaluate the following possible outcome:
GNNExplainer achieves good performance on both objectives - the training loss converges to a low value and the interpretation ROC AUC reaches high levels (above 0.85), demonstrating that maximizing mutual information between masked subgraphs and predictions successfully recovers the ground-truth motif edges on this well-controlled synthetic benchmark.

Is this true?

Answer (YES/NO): NO